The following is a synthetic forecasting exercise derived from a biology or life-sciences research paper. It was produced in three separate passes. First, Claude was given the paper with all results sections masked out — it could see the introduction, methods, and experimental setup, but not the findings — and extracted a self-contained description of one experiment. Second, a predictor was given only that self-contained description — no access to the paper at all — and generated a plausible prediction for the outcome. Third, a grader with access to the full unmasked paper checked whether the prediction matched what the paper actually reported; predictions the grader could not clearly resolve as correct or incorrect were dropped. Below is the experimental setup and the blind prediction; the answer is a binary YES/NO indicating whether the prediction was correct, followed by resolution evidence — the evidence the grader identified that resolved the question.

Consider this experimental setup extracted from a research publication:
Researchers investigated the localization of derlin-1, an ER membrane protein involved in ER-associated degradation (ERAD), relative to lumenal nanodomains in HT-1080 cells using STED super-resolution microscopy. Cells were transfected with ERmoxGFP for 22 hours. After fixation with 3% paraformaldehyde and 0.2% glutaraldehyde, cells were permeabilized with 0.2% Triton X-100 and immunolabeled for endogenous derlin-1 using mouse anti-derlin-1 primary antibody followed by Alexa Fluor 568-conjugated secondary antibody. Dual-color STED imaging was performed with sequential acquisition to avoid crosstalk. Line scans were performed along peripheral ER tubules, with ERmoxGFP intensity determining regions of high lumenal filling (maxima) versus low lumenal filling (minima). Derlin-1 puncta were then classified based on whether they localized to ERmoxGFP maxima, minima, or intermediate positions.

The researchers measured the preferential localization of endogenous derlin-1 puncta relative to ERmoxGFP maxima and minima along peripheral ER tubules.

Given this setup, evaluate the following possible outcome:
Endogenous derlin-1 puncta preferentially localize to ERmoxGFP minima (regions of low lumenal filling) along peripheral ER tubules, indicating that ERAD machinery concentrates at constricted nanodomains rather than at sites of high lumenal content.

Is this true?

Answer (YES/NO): YES